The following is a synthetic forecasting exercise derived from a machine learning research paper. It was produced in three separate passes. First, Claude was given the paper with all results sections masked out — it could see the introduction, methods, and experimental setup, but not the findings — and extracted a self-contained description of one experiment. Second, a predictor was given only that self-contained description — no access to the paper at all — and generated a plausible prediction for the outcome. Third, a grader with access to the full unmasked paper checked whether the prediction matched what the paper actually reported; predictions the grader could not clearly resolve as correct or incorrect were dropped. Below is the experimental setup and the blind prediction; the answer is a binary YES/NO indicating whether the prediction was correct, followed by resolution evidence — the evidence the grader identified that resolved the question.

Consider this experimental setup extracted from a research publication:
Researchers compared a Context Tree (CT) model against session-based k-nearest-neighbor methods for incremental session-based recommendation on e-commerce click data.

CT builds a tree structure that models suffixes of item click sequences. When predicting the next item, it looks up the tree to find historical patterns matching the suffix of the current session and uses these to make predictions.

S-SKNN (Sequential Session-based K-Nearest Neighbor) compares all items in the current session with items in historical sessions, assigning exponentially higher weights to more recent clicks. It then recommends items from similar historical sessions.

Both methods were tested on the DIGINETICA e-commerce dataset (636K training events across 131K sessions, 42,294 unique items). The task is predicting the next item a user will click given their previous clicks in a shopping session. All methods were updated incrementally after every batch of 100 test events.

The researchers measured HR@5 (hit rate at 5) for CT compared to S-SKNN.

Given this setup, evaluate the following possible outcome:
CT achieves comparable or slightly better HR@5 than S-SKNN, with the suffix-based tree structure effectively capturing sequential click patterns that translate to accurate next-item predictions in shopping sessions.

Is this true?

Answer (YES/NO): YES